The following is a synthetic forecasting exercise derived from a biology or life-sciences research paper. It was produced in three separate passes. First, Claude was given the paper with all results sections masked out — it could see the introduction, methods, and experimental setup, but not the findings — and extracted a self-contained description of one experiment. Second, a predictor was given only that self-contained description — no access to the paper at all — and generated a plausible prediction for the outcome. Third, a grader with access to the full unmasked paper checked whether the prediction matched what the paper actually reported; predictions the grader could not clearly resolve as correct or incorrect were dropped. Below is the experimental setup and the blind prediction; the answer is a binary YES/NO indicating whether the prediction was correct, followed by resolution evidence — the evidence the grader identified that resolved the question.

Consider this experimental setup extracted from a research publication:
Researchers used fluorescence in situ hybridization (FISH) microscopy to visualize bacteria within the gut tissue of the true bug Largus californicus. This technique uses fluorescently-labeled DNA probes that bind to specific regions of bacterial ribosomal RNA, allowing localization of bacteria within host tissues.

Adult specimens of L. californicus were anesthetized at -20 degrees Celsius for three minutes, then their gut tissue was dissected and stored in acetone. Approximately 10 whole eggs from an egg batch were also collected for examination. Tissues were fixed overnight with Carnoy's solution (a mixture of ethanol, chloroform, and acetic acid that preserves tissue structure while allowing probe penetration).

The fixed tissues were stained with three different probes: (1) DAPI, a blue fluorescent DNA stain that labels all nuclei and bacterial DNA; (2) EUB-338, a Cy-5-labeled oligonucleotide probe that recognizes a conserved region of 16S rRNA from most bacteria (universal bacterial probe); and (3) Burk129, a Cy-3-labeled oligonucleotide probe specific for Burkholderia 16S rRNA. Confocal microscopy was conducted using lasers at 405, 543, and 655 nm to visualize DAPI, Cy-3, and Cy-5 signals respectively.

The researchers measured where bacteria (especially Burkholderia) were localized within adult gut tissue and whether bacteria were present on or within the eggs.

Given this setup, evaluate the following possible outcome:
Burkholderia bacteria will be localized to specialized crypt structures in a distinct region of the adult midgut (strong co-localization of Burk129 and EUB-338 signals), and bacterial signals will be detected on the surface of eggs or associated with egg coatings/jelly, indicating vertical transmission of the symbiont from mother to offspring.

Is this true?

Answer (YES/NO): NO